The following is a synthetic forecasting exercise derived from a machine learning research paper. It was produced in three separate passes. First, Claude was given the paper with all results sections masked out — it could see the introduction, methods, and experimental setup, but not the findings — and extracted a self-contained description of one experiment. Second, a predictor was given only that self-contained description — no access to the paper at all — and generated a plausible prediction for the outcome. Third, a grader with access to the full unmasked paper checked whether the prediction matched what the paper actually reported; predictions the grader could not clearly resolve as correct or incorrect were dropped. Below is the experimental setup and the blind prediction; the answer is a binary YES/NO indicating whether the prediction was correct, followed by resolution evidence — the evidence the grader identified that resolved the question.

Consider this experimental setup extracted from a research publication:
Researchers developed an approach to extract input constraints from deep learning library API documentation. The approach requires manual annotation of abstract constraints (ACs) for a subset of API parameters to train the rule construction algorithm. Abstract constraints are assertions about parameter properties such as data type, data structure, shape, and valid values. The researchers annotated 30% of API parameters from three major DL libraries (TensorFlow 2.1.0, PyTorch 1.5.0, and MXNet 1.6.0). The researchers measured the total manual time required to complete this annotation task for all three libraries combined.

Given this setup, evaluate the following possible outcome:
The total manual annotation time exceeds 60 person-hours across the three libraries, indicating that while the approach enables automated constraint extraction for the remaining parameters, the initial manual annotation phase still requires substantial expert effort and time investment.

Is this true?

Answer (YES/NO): NO